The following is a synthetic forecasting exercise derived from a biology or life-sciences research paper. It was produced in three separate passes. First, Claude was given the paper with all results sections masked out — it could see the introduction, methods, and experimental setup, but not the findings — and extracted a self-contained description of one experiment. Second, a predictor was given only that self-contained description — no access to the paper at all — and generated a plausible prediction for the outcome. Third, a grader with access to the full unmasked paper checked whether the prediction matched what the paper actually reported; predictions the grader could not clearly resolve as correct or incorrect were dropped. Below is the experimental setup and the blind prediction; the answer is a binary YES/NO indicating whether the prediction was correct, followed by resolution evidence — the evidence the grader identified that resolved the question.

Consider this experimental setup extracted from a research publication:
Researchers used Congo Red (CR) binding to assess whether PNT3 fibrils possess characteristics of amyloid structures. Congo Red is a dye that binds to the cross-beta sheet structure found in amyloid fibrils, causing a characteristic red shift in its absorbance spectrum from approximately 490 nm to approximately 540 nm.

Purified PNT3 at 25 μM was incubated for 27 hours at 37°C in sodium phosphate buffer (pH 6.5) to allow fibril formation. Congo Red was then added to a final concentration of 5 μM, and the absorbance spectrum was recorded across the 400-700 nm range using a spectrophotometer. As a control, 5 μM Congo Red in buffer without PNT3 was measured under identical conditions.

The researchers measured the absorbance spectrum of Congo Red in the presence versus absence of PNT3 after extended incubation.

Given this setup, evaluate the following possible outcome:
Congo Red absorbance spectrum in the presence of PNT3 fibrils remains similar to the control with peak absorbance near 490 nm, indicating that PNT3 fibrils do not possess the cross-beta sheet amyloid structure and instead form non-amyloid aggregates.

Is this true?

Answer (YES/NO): NO